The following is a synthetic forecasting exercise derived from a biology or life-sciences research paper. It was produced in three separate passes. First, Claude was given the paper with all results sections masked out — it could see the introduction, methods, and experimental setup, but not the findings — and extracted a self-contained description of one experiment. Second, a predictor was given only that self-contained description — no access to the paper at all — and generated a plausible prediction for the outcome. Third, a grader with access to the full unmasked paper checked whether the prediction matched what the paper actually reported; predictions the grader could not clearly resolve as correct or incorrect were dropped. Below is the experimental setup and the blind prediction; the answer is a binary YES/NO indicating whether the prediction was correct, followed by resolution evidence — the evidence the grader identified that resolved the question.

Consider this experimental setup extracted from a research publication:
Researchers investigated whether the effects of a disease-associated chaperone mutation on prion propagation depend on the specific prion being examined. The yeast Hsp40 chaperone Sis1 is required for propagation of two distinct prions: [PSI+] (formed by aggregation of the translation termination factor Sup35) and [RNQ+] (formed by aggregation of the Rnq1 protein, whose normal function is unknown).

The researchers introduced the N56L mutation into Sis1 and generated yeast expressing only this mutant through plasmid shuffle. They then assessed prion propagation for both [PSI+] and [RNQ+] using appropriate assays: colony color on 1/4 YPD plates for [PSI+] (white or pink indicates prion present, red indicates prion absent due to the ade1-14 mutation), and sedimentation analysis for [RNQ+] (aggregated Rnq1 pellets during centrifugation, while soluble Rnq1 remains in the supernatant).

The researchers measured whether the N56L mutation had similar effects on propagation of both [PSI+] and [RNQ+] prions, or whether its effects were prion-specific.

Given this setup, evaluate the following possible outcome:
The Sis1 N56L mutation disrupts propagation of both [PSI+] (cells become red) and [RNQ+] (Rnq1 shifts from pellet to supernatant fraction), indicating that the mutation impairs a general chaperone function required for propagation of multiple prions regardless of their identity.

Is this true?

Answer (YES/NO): NO